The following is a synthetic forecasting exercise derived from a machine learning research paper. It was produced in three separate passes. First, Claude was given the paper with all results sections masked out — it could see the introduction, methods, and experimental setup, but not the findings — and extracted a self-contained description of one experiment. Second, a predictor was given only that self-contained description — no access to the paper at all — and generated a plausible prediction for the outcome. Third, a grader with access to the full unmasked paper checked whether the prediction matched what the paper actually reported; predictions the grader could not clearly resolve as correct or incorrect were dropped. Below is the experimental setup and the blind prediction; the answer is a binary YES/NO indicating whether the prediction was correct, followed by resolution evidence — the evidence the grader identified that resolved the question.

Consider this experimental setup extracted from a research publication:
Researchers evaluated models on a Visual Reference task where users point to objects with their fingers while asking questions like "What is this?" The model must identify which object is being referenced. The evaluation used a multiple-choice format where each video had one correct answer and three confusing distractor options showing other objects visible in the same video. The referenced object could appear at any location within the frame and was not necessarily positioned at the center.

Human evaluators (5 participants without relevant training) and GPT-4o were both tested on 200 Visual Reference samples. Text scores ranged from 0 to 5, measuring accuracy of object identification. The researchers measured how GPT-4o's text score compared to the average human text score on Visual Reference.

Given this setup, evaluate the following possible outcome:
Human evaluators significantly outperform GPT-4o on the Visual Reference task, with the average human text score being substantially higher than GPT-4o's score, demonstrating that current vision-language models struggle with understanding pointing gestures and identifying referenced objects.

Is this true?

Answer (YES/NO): YES